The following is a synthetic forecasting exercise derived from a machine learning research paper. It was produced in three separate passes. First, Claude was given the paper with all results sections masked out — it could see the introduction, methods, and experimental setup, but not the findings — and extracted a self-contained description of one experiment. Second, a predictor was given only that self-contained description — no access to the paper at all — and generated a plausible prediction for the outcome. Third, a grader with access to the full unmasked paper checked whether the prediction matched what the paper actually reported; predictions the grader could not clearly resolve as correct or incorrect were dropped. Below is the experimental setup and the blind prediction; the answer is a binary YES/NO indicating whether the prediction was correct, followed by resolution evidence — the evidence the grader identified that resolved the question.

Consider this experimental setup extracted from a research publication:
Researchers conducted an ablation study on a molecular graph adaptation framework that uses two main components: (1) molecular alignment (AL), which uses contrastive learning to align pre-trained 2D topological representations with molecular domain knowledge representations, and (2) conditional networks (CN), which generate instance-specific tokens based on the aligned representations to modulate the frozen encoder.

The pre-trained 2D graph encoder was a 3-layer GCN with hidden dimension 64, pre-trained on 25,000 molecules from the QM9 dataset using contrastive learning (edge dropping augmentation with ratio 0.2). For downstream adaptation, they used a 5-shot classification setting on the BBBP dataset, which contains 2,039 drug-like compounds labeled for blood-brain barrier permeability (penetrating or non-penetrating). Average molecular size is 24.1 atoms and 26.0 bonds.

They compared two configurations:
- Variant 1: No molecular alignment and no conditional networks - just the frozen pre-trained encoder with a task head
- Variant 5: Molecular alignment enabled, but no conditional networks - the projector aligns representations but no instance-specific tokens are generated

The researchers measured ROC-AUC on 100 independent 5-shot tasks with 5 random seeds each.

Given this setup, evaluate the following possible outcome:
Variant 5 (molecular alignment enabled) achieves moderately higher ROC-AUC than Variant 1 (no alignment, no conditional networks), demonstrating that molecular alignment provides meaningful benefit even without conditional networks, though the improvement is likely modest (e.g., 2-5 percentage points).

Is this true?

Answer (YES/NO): NO